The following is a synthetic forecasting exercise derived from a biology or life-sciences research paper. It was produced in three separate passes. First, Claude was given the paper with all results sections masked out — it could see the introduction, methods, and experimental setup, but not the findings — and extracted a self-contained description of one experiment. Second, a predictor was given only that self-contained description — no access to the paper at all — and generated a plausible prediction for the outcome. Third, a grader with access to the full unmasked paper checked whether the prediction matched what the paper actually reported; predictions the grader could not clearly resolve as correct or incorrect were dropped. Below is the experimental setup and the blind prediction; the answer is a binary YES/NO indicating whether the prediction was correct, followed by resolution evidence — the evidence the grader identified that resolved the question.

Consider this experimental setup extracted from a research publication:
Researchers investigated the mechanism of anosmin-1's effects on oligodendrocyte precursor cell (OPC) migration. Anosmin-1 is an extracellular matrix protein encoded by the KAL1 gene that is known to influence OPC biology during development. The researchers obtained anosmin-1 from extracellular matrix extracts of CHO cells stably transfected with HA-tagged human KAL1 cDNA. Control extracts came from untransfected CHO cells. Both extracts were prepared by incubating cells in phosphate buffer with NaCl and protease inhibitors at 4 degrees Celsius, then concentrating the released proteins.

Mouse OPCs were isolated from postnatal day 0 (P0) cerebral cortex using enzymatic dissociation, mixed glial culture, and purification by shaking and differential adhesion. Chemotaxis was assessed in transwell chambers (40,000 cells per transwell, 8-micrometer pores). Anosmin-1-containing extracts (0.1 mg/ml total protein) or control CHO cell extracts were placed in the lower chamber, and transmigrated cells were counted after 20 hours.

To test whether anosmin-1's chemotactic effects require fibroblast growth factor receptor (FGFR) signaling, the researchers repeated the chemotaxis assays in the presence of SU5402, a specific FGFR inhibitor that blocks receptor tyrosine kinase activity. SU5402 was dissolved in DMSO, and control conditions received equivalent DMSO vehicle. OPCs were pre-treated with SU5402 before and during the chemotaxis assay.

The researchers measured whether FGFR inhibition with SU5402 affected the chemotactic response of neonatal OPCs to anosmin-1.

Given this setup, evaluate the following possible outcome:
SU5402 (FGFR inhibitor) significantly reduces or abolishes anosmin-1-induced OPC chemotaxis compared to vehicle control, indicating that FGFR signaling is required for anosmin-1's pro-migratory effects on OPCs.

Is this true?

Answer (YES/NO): YES